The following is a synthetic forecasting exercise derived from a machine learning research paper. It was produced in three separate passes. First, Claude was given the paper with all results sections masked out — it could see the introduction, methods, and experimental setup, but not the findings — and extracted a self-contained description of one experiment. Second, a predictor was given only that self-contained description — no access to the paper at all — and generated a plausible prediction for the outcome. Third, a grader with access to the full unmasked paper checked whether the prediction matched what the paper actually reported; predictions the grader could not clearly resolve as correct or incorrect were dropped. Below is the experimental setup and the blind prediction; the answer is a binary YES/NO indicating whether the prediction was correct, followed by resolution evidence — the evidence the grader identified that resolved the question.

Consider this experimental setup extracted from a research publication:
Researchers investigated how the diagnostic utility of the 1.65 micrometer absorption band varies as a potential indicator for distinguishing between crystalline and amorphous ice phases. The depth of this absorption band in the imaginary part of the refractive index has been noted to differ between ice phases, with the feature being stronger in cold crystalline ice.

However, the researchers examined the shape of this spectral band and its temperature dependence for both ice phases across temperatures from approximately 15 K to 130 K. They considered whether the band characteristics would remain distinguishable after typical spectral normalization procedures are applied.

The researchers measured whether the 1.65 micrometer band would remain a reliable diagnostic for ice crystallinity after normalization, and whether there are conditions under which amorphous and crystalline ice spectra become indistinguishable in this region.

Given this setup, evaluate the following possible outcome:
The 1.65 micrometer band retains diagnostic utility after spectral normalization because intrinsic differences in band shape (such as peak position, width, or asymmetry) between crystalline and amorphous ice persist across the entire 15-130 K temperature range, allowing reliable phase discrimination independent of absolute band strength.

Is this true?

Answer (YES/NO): NO